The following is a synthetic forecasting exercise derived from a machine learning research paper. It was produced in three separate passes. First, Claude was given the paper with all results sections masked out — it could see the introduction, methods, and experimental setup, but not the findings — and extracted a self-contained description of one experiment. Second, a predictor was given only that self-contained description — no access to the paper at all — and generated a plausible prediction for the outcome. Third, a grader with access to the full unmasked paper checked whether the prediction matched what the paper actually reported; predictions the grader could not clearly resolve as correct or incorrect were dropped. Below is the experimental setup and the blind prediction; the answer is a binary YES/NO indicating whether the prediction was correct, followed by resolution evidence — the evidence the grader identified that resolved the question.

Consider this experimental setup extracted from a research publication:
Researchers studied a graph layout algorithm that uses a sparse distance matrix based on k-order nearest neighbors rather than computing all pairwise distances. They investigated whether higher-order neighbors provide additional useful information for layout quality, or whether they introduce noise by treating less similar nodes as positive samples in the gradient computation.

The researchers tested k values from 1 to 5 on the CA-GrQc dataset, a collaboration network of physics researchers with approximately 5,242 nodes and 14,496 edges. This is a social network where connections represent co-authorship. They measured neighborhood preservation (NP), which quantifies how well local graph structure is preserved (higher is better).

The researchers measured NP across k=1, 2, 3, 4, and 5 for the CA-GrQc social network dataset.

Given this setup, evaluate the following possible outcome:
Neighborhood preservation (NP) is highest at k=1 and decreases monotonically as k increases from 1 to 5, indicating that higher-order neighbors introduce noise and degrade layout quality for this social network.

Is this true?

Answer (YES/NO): YES